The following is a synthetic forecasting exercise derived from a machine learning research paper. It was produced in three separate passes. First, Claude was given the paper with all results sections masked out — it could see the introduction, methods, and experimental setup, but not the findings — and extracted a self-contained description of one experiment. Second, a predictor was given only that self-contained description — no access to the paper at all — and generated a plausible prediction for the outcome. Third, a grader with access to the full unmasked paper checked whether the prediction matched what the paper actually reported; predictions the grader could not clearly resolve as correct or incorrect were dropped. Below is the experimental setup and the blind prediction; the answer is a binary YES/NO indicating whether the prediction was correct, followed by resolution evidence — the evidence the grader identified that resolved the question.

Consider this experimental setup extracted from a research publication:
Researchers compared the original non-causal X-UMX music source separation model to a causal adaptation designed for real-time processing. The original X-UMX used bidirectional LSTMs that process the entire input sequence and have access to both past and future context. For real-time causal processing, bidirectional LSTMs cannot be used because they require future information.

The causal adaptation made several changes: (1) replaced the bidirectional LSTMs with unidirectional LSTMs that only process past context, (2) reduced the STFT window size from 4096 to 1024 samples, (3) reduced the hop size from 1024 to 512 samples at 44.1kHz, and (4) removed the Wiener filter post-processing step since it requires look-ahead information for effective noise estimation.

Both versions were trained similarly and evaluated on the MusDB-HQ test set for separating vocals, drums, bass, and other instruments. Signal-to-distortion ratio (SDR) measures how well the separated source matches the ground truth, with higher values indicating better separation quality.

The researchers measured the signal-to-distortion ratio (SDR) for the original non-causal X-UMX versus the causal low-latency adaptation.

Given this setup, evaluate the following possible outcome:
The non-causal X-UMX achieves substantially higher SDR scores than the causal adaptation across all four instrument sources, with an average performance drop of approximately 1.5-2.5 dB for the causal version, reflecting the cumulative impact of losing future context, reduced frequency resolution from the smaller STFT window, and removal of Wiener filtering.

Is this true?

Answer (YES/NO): YES